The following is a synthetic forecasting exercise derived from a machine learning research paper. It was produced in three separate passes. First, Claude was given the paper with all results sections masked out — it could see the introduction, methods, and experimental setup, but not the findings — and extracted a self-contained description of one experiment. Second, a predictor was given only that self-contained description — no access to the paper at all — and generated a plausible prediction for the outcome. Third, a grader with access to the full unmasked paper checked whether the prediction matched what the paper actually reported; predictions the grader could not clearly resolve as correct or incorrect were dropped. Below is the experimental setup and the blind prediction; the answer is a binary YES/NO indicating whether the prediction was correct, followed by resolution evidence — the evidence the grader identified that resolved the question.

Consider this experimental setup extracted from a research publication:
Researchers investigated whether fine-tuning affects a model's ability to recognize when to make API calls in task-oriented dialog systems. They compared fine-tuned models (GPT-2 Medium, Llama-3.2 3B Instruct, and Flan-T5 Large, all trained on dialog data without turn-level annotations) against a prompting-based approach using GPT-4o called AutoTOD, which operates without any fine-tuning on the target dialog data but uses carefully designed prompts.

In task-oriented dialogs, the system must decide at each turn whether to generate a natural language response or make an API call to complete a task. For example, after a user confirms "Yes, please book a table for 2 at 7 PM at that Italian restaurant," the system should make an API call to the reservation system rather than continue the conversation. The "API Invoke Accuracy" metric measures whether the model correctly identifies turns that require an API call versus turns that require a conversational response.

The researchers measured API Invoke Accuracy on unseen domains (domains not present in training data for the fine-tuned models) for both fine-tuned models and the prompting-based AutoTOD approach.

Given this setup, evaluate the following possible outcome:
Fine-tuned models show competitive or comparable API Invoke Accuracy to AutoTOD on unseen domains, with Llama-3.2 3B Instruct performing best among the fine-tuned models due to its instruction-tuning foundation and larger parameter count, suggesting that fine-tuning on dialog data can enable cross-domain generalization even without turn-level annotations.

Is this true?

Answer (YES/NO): NO